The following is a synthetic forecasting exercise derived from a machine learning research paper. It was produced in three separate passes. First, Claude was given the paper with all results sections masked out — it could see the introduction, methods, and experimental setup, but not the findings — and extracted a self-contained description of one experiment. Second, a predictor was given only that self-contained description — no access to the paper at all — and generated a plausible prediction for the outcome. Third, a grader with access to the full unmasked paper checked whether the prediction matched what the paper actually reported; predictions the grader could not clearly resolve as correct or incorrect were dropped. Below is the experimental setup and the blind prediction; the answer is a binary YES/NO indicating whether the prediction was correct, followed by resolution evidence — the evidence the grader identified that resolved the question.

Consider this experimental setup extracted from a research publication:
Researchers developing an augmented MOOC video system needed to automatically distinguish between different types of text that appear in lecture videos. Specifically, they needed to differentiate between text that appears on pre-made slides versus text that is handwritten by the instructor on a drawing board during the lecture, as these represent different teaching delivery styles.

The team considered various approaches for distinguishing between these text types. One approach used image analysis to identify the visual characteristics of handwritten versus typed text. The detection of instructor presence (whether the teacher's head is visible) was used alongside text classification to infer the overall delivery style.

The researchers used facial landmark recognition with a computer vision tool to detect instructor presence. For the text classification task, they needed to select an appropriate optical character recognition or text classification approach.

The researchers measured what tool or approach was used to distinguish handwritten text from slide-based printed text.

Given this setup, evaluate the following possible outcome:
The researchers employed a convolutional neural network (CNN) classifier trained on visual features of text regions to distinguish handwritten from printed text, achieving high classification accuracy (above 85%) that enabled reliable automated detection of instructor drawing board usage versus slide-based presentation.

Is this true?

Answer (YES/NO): NO